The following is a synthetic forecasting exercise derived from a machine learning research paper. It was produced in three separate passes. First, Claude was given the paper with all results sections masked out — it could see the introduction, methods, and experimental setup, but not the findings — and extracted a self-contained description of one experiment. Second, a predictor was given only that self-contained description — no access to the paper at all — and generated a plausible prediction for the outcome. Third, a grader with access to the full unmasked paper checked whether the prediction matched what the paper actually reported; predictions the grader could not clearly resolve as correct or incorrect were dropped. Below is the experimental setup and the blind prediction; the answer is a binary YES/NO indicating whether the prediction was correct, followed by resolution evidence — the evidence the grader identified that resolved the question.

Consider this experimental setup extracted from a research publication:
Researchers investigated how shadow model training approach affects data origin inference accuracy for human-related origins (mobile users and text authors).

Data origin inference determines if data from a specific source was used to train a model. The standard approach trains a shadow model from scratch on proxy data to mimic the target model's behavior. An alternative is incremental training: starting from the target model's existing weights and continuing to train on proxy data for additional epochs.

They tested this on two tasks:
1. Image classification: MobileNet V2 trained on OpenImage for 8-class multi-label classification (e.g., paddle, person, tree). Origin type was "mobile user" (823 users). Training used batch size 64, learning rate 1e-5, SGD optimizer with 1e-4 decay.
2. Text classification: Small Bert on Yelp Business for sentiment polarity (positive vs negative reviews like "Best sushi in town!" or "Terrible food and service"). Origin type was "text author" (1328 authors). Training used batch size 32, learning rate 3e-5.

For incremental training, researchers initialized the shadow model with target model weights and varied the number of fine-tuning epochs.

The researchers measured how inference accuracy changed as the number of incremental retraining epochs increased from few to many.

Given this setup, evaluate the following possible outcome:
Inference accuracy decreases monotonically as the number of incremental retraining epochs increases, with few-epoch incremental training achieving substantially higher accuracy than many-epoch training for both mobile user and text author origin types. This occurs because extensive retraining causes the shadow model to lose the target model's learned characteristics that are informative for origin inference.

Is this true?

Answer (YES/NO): NO